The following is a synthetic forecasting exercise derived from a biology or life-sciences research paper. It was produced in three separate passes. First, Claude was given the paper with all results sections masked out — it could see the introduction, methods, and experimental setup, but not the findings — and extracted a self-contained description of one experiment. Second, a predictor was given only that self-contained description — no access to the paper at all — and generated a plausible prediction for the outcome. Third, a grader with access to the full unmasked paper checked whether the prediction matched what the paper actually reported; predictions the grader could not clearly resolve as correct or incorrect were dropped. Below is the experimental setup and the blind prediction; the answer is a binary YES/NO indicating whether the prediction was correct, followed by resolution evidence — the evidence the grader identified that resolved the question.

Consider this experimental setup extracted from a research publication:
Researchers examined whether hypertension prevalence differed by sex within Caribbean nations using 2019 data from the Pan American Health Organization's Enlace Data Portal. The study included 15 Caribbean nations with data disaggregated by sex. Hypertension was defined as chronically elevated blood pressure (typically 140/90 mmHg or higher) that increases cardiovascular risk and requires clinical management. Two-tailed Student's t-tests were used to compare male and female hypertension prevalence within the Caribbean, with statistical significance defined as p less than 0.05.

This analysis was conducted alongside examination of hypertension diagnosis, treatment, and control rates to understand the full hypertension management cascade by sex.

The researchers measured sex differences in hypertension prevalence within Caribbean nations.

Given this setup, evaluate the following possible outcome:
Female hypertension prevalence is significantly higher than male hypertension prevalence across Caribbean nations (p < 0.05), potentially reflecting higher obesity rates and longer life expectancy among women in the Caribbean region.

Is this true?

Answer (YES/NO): NO